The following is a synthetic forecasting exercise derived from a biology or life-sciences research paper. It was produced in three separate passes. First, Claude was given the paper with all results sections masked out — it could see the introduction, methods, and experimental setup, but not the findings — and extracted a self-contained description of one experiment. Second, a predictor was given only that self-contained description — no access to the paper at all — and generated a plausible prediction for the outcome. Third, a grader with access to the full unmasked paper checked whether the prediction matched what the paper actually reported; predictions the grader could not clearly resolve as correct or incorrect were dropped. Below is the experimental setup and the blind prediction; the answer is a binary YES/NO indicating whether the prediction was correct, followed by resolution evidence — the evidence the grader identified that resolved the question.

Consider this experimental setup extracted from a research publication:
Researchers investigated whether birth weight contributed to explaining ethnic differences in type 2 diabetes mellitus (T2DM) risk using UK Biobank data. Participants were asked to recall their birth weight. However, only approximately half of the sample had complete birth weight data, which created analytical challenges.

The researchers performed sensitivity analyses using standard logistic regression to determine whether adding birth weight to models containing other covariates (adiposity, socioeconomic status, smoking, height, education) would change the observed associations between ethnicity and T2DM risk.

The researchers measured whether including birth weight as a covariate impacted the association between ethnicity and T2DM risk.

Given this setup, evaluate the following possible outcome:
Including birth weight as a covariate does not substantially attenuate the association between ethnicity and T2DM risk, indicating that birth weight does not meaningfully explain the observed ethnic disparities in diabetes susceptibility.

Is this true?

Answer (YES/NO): YES